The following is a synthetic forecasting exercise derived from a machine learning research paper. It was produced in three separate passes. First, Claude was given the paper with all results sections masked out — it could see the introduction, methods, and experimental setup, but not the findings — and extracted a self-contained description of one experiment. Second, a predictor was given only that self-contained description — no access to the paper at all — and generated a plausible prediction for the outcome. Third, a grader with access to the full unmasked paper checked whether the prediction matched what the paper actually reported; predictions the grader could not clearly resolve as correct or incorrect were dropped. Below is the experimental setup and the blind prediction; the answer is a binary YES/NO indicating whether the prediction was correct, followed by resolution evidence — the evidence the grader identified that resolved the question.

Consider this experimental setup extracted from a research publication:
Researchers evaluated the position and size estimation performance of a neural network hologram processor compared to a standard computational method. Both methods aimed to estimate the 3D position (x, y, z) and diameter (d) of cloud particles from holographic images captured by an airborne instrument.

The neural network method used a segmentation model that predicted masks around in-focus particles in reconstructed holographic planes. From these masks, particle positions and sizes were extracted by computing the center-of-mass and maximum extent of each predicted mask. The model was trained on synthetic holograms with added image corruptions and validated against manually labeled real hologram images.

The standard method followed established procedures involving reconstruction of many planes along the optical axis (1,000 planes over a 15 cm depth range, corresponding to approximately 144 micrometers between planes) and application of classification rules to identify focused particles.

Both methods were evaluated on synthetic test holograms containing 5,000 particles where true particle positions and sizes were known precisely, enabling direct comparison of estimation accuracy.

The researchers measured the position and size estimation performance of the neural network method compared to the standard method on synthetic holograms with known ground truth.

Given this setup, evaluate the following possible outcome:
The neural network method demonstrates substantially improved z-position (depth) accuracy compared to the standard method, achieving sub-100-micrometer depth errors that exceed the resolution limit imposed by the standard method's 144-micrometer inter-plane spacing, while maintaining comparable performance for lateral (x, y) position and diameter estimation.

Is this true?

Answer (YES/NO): NO